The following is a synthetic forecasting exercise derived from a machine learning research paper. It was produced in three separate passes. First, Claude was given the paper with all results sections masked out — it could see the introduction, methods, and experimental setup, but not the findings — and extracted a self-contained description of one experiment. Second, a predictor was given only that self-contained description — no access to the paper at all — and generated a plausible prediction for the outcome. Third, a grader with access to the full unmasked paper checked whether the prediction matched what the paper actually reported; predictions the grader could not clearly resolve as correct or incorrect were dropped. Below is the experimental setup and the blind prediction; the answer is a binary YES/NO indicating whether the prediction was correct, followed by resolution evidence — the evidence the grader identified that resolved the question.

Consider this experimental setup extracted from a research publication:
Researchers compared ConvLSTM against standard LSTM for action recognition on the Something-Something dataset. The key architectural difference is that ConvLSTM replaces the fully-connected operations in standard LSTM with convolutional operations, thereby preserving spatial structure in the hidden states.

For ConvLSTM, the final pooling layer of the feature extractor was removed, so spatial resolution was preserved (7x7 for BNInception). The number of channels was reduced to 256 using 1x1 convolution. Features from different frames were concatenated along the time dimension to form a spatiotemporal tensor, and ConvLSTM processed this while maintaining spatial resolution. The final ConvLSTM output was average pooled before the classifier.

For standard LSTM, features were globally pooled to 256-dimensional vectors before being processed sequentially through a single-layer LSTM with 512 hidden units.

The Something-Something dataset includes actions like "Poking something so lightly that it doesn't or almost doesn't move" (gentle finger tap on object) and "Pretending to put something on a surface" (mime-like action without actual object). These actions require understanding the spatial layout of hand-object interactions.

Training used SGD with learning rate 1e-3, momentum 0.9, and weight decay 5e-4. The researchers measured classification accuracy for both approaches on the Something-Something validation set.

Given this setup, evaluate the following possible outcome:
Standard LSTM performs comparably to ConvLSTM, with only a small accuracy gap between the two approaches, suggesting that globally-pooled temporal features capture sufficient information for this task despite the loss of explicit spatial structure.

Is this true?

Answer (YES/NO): NO